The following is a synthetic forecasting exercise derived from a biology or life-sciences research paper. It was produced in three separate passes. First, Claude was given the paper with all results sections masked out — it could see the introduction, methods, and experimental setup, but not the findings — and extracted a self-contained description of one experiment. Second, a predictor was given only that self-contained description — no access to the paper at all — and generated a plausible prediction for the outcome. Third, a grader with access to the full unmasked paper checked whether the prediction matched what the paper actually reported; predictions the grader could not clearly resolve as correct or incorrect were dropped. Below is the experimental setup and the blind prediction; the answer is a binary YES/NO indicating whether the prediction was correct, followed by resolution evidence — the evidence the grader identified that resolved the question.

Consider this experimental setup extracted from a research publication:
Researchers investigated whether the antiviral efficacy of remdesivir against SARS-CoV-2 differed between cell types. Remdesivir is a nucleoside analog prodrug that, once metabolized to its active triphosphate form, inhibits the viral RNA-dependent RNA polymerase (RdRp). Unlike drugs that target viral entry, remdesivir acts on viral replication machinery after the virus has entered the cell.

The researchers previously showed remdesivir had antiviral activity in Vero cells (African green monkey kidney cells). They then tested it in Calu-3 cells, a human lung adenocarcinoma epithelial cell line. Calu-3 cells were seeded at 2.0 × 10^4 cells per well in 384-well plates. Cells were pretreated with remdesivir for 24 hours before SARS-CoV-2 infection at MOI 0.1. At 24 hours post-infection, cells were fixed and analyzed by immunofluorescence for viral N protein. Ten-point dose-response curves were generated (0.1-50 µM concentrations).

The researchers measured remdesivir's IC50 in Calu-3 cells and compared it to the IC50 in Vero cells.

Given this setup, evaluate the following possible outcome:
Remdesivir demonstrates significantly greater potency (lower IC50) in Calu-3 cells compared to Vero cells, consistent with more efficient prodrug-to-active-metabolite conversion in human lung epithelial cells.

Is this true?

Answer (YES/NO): YES